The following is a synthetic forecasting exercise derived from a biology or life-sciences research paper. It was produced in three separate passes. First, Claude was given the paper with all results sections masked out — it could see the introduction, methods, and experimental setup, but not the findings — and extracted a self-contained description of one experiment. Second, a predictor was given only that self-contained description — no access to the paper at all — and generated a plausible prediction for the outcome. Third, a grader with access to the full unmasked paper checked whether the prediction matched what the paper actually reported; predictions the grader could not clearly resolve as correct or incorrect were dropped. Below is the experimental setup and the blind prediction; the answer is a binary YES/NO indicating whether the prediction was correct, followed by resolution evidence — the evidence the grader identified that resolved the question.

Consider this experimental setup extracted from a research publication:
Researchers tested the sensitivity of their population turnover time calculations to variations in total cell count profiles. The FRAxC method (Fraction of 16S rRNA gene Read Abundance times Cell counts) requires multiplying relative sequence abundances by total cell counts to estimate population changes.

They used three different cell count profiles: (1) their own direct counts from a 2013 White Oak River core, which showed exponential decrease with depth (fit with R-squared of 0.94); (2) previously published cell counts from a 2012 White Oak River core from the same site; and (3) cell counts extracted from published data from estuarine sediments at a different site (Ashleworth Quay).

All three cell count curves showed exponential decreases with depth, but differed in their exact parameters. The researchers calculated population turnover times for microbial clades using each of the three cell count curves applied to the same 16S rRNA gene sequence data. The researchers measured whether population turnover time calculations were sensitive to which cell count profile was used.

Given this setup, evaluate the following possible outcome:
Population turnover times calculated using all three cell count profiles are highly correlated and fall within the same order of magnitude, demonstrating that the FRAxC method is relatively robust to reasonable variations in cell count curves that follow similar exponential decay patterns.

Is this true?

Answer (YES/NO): YES